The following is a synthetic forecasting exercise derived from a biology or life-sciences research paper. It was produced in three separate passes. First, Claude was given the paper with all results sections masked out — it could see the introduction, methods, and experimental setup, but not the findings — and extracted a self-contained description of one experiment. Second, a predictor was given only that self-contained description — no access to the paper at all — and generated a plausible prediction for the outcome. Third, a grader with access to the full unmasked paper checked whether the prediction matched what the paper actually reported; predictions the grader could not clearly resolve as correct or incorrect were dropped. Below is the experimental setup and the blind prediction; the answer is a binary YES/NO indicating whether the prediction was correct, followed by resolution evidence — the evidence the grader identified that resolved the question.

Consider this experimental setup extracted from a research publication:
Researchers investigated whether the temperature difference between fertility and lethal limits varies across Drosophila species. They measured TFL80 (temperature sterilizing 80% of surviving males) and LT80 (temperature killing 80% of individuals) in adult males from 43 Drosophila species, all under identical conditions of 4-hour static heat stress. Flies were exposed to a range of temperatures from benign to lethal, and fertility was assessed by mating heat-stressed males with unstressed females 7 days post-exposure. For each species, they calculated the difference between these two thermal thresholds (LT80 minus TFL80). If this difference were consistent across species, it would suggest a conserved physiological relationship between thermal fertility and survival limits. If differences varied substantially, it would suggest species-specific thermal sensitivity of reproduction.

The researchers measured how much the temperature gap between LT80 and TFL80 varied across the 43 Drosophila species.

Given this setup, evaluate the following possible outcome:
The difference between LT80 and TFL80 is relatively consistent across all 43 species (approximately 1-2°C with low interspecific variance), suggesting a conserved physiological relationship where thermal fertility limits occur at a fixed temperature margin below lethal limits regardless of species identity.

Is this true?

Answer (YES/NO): NO